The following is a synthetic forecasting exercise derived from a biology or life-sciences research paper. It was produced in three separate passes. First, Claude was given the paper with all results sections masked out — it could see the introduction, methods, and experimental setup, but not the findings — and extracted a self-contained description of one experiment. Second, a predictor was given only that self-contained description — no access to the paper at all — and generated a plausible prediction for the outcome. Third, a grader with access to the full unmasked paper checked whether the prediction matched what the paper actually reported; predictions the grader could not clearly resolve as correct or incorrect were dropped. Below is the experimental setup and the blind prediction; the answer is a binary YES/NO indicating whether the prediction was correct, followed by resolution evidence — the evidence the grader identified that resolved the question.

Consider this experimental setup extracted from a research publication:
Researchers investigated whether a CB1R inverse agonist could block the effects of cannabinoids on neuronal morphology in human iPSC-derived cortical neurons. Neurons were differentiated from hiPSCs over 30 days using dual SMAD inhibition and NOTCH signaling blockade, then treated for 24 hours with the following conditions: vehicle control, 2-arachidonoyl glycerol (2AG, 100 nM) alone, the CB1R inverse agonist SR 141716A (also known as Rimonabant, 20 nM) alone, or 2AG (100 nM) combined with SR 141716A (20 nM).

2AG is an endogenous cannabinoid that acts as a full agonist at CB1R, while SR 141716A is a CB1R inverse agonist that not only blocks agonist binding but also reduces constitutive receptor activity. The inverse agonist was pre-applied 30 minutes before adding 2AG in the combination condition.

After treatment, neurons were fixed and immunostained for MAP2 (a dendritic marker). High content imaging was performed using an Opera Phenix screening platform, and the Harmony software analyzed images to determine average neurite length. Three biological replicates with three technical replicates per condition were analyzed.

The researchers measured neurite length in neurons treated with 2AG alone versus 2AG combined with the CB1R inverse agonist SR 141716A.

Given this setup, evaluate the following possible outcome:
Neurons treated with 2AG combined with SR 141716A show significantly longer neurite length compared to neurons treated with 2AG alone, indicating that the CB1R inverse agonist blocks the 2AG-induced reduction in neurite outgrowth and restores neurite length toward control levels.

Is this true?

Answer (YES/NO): YES